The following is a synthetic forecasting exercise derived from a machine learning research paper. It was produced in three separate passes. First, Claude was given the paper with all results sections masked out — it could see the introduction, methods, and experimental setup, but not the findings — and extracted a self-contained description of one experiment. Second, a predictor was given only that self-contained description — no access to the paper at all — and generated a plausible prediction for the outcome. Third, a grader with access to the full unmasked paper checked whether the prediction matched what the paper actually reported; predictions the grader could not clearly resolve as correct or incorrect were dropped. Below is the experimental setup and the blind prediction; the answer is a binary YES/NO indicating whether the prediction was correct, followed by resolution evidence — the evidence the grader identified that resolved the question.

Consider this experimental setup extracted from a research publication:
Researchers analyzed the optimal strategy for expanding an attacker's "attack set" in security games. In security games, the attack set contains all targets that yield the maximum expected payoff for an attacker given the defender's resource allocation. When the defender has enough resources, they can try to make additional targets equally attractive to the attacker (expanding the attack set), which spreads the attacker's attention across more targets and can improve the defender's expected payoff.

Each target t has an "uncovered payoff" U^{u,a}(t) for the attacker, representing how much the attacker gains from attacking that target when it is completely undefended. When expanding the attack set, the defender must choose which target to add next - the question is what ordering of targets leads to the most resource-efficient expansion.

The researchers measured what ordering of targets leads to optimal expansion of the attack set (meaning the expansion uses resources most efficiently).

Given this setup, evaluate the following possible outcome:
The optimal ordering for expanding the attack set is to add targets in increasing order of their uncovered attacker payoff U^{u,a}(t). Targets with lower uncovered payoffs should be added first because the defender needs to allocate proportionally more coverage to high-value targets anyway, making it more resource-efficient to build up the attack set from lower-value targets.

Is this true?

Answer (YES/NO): NO